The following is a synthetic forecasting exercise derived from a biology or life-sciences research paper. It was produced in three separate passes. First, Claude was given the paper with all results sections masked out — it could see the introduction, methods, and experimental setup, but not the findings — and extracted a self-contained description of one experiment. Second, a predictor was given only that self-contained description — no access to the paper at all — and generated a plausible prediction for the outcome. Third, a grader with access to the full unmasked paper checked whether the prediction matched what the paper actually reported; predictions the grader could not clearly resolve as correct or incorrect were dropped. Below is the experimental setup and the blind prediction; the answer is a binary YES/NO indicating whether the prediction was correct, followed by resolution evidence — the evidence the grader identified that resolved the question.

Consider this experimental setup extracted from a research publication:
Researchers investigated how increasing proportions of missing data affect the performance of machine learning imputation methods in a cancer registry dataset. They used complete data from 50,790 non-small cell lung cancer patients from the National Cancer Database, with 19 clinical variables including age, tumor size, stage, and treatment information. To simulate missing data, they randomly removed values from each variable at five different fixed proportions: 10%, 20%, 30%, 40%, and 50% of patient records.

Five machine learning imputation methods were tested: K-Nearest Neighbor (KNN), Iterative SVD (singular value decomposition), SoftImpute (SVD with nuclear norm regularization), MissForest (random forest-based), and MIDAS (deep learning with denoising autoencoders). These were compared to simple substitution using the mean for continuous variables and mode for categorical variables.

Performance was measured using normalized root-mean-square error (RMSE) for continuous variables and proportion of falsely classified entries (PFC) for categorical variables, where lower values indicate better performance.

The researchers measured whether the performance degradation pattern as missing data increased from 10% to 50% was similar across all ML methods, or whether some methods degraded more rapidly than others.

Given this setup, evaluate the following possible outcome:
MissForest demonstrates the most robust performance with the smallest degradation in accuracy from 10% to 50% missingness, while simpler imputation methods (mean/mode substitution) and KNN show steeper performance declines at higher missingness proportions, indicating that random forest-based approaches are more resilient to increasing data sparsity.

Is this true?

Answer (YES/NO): NO